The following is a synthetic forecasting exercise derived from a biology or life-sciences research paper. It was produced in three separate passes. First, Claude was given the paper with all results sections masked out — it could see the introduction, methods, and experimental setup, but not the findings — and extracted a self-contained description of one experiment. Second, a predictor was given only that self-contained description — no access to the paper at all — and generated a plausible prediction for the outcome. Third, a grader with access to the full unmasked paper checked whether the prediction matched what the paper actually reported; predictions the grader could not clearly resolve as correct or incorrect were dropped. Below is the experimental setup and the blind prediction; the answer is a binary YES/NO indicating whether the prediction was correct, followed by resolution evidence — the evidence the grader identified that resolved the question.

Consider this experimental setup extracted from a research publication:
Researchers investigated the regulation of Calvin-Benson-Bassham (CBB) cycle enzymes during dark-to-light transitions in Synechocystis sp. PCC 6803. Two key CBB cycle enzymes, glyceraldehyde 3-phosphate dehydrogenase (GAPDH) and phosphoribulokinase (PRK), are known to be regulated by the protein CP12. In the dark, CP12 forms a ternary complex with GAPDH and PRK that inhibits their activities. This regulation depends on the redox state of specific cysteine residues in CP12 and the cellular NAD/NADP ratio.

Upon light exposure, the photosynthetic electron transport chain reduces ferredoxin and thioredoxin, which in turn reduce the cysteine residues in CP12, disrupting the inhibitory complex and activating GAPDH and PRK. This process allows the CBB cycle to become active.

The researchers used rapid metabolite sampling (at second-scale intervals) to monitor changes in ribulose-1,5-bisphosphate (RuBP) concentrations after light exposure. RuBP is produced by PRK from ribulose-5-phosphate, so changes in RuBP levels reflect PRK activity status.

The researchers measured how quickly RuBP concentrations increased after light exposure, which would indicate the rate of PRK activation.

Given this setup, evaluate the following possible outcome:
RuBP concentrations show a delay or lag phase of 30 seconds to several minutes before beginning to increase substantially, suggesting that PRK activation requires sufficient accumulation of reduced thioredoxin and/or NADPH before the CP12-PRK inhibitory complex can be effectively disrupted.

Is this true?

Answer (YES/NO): NO